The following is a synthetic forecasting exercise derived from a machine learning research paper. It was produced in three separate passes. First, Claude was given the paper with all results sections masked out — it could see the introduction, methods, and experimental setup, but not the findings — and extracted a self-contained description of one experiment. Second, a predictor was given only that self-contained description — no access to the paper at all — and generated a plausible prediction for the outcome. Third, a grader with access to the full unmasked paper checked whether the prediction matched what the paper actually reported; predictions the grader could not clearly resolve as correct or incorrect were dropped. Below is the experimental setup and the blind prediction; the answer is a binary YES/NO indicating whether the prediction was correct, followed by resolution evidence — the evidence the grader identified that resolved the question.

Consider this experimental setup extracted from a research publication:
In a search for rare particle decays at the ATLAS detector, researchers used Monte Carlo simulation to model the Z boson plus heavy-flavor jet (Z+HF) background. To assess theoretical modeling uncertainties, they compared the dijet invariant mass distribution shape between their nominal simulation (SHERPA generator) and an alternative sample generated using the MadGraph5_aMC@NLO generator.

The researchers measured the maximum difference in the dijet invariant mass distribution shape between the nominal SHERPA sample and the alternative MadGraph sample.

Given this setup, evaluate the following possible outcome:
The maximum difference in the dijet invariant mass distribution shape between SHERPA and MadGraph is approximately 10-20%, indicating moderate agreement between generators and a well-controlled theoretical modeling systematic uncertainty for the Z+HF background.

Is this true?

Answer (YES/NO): NO